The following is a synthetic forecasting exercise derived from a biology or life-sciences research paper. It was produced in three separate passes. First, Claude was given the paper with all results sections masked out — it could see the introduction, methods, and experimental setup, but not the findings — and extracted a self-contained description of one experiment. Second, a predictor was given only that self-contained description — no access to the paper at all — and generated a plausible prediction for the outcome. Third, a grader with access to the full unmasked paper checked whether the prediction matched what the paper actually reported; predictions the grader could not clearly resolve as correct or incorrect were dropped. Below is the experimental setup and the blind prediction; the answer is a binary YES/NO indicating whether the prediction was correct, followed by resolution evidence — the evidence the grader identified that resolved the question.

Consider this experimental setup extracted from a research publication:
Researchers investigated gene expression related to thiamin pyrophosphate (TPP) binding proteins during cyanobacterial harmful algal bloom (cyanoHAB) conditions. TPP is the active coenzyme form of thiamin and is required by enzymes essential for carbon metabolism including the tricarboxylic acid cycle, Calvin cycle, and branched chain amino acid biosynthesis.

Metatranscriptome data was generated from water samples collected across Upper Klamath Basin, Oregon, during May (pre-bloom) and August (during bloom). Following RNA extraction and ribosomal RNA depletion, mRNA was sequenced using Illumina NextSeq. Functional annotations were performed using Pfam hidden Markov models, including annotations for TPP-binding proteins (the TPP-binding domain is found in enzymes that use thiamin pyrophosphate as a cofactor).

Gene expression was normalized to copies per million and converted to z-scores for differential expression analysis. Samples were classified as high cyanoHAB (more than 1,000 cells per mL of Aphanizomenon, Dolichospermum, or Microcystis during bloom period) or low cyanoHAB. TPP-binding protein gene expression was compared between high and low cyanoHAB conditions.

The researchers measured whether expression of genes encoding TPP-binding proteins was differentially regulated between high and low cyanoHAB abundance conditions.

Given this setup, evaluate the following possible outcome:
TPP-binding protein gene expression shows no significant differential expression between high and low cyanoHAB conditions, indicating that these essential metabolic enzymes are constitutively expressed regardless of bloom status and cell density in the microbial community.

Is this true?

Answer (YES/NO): NO